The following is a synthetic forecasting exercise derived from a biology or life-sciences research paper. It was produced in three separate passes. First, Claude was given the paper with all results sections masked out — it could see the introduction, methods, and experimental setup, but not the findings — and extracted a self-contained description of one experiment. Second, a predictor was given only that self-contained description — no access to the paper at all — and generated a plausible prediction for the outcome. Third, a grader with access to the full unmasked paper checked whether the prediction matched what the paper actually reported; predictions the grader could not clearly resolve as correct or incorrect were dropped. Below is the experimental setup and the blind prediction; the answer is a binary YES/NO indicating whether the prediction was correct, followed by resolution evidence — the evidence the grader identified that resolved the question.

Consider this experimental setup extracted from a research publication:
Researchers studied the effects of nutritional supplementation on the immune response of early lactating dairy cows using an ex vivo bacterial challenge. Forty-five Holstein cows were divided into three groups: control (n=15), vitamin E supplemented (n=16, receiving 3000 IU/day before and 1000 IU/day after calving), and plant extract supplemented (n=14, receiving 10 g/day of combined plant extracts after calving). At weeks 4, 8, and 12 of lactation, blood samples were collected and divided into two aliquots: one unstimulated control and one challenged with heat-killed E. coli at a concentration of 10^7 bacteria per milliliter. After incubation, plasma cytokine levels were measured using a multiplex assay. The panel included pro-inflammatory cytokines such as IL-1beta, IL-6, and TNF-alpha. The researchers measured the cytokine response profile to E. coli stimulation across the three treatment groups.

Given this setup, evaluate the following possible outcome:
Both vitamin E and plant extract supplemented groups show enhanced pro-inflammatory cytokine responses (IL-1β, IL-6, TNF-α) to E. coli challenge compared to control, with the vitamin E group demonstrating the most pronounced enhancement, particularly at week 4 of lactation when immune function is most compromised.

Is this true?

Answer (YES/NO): NO